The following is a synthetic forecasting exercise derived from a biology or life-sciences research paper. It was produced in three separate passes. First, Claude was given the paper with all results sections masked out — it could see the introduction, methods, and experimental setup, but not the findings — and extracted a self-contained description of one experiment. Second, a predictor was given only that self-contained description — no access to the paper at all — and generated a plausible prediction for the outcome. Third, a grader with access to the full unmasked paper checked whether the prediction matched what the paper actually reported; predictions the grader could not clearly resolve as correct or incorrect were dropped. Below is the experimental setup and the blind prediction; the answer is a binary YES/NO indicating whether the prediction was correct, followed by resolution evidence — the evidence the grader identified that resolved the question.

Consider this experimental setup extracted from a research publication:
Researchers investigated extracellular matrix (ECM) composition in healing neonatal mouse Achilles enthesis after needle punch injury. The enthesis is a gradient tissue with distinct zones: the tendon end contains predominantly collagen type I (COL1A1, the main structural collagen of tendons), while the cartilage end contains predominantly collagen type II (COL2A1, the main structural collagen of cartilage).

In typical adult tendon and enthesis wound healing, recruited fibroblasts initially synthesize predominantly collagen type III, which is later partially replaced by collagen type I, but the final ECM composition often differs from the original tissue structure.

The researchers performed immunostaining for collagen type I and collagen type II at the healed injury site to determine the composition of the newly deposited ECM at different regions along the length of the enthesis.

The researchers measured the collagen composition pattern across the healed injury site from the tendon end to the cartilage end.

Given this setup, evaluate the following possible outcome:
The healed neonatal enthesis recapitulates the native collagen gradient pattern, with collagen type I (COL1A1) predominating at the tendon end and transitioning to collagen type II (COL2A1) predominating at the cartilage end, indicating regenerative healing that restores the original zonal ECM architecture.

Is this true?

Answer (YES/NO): NO